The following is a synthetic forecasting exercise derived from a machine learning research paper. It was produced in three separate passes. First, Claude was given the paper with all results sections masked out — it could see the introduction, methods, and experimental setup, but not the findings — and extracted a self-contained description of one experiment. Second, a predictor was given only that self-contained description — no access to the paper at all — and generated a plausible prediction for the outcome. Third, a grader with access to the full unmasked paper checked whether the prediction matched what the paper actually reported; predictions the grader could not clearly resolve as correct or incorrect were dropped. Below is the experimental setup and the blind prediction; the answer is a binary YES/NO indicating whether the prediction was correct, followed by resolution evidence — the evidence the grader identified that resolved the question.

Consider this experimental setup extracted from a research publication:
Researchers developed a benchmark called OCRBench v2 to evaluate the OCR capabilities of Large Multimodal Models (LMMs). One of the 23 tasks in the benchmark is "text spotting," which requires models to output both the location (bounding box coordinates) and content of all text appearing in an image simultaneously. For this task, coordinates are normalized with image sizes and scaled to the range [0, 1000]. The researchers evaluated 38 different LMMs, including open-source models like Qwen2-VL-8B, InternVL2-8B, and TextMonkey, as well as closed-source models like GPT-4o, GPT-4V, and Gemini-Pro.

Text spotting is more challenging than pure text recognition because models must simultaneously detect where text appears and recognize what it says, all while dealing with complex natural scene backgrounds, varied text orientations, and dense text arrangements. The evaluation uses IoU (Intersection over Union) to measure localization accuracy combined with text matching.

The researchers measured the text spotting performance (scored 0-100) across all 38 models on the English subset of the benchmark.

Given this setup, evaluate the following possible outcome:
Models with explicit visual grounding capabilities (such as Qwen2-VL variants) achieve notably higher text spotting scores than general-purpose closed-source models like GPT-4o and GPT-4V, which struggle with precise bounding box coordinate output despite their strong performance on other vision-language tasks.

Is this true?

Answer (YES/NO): NO